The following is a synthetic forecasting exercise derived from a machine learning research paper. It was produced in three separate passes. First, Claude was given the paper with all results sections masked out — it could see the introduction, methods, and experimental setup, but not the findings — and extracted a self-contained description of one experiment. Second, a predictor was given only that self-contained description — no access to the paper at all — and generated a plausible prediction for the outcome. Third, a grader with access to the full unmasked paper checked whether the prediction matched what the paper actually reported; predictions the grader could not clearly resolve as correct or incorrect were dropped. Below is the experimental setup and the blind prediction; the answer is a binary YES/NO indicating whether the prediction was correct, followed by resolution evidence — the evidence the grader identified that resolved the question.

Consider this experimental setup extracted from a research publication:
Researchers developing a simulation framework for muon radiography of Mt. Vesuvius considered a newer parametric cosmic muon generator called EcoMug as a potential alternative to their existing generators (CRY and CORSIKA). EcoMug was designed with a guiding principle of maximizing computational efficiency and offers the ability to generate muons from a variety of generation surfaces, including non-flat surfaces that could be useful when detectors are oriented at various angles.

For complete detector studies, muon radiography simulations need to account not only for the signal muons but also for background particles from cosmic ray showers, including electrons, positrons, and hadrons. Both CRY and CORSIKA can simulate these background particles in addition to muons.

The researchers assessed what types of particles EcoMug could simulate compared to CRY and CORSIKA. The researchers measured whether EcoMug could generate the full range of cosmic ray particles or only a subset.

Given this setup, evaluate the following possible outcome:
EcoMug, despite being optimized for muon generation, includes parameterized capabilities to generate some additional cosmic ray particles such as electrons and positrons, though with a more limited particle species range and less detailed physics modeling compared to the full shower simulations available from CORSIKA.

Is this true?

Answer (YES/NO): NO